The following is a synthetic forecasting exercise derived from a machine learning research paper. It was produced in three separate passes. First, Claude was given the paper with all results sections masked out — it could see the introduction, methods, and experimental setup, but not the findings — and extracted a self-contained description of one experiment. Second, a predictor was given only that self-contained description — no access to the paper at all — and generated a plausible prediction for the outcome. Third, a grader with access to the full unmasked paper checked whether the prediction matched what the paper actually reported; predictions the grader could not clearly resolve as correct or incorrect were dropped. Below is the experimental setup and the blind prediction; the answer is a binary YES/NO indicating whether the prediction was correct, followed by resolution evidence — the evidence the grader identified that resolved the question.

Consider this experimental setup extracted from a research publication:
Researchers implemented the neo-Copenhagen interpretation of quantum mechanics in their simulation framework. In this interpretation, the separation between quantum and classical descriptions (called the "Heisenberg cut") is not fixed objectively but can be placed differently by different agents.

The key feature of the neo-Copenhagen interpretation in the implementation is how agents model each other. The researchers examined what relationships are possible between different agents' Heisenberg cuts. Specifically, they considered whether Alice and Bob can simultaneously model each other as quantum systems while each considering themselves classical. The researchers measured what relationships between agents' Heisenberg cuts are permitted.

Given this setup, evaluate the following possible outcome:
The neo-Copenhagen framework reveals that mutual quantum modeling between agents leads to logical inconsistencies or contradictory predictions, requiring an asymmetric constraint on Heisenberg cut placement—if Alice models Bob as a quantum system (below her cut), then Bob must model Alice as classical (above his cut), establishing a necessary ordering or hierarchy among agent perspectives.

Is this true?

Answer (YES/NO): NO